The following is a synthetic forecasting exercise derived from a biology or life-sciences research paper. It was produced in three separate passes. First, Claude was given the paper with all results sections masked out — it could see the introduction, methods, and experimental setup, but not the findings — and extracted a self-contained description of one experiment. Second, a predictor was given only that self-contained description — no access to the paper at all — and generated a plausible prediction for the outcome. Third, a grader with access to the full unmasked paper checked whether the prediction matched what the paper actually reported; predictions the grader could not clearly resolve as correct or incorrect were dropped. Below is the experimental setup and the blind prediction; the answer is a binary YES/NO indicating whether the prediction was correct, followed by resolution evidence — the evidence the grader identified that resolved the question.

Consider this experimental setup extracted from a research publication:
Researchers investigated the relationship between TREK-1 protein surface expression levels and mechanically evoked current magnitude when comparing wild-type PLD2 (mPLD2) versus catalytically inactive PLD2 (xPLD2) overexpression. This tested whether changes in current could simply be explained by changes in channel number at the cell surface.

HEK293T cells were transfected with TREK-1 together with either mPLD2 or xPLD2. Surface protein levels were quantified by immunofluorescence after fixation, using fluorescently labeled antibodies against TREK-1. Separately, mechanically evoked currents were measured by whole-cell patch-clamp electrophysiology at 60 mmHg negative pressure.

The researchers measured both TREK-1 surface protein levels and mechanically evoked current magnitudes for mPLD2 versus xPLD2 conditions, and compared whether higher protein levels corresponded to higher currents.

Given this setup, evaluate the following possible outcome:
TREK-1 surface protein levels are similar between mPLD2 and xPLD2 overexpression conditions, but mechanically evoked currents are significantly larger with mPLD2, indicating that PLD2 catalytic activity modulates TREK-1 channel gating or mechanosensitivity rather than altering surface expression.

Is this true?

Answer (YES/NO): NO